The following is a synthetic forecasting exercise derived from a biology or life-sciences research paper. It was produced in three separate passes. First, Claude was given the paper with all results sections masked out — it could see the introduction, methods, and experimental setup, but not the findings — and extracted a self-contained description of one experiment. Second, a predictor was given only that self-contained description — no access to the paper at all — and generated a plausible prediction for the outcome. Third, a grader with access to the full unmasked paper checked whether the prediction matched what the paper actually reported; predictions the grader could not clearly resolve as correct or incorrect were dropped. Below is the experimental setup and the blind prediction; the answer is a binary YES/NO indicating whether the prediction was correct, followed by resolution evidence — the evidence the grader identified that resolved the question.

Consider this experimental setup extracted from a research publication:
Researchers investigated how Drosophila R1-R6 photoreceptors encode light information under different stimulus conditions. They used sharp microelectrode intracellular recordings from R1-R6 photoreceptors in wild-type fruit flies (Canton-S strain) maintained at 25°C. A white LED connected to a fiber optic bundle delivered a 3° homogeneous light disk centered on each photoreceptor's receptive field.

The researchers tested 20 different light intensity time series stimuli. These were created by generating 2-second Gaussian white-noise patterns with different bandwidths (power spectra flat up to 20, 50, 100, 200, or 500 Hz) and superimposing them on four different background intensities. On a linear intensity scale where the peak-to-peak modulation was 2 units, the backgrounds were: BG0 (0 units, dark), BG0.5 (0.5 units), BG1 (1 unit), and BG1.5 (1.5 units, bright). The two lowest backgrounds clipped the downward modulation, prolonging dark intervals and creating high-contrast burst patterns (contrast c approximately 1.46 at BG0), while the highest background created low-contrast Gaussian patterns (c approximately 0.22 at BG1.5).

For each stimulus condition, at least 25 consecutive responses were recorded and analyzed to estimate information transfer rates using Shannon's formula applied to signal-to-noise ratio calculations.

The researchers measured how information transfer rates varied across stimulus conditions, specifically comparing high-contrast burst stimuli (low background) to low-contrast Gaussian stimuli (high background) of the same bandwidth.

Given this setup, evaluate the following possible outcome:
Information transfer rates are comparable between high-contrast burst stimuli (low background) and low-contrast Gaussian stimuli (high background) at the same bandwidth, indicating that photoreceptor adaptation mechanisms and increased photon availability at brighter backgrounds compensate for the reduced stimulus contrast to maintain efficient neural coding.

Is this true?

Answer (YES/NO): NO